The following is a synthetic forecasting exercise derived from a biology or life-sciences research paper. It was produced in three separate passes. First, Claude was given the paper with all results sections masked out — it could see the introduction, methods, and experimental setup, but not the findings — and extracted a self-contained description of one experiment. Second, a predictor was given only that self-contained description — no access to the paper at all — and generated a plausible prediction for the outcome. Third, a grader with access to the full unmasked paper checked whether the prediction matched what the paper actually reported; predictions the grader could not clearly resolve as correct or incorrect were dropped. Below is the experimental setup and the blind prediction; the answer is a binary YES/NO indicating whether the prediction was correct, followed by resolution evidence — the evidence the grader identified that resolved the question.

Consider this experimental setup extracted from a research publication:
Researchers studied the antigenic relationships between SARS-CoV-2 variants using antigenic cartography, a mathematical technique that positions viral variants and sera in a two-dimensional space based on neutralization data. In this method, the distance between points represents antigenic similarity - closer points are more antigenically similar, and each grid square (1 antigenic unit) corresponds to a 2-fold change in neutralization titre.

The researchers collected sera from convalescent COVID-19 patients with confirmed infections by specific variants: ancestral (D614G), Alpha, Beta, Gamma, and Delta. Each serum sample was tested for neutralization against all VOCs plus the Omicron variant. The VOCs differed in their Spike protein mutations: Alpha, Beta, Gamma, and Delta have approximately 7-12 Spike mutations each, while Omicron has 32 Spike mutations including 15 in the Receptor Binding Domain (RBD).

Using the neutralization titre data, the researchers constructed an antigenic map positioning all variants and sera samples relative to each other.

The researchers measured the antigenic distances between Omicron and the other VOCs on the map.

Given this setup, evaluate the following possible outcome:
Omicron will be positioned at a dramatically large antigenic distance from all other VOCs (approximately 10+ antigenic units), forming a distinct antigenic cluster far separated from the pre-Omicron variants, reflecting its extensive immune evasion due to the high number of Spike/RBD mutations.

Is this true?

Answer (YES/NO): NO